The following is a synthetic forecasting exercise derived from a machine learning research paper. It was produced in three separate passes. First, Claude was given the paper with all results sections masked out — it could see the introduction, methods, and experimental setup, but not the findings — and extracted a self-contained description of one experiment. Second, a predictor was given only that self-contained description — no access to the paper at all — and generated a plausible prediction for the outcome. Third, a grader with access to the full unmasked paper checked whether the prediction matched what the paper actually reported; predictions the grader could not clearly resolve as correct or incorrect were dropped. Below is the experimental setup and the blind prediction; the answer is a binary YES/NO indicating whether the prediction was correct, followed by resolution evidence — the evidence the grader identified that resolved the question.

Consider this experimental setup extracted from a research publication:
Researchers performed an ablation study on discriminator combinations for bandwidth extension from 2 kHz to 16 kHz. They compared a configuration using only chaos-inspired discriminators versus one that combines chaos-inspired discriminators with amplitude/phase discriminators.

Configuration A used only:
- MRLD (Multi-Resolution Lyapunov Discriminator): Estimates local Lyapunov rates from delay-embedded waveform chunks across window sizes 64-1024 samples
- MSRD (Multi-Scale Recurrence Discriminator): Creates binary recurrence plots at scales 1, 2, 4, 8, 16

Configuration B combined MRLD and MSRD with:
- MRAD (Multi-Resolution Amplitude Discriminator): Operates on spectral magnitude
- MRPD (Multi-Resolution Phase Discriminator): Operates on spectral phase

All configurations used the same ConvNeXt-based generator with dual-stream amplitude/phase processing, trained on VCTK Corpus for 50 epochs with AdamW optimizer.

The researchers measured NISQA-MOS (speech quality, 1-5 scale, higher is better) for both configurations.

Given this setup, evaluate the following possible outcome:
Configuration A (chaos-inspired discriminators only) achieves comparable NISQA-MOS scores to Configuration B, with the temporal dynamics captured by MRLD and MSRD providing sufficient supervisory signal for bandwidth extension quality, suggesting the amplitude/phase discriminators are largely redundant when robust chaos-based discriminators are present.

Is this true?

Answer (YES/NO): NO